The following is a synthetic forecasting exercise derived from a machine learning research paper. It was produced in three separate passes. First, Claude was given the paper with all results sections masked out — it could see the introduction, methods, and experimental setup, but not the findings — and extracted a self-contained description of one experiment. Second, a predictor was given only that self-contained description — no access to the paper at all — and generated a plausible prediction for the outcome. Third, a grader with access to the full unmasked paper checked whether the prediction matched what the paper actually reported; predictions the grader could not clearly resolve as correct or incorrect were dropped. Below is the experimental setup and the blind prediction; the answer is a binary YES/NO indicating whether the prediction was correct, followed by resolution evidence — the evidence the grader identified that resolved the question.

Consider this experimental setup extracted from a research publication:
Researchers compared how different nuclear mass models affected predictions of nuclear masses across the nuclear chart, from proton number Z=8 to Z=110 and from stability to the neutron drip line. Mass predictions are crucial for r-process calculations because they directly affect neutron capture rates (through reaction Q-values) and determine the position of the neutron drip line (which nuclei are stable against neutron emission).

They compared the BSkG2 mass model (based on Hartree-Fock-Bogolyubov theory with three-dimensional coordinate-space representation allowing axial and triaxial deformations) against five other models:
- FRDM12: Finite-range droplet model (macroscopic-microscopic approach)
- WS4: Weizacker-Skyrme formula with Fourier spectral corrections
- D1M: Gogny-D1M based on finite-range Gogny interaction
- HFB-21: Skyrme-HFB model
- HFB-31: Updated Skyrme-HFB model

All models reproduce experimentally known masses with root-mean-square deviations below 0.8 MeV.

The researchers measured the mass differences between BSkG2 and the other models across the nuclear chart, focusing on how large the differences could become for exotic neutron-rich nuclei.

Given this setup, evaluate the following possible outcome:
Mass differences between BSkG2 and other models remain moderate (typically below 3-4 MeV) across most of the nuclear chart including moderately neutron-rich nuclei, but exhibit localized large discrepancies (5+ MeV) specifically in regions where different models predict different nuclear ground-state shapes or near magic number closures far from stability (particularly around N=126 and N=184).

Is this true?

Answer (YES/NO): NO